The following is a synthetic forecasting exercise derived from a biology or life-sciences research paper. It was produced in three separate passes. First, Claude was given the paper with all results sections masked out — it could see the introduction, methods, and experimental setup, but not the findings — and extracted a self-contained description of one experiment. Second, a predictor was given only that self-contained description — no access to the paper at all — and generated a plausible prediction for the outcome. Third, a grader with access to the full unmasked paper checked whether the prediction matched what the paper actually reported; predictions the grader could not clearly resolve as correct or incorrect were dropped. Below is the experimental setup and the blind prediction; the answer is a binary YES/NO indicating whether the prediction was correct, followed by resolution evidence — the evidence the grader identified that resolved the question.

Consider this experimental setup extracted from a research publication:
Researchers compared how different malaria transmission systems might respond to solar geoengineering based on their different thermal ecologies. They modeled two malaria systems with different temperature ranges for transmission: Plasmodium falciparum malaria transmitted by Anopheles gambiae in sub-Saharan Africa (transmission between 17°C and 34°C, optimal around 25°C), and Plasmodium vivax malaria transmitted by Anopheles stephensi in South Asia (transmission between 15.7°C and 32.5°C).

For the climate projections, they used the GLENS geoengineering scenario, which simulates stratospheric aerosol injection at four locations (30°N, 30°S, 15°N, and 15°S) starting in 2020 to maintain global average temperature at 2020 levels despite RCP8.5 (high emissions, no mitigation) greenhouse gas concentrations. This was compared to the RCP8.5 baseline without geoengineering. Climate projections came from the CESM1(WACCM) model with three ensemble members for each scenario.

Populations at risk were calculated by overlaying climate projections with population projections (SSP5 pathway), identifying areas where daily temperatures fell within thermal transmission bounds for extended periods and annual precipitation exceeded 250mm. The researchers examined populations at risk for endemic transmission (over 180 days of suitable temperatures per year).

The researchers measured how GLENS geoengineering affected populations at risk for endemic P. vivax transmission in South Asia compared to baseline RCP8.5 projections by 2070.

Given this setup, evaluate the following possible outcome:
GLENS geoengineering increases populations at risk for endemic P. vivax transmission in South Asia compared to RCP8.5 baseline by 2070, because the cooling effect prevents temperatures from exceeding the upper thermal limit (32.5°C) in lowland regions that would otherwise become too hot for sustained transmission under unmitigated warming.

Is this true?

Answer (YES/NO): YES